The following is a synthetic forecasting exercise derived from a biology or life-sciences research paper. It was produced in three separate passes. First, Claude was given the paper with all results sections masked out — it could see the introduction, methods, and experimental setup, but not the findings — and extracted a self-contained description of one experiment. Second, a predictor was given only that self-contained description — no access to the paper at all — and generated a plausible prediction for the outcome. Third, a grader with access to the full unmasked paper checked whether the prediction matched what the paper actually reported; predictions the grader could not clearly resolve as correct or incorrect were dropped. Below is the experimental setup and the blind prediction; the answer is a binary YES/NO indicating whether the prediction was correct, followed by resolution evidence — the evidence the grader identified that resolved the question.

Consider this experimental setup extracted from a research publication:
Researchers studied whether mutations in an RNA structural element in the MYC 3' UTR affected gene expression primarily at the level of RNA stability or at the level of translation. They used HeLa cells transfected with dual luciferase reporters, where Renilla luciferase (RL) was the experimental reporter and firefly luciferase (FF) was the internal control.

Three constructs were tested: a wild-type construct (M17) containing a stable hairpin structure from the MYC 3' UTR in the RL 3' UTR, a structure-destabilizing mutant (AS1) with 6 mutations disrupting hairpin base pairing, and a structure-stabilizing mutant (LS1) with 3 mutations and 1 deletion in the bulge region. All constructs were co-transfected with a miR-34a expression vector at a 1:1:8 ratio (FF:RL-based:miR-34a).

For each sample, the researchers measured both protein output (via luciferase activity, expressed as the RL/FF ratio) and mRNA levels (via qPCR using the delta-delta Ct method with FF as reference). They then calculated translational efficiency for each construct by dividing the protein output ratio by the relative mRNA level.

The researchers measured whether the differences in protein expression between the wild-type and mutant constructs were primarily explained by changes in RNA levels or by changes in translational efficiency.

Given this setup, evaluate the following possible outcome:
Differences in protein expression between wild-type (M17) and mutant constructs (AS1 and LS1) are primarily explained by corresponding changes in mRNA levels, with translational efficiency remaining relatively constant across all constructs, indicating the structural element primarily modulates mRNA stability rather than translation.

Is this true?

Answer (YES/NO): NO